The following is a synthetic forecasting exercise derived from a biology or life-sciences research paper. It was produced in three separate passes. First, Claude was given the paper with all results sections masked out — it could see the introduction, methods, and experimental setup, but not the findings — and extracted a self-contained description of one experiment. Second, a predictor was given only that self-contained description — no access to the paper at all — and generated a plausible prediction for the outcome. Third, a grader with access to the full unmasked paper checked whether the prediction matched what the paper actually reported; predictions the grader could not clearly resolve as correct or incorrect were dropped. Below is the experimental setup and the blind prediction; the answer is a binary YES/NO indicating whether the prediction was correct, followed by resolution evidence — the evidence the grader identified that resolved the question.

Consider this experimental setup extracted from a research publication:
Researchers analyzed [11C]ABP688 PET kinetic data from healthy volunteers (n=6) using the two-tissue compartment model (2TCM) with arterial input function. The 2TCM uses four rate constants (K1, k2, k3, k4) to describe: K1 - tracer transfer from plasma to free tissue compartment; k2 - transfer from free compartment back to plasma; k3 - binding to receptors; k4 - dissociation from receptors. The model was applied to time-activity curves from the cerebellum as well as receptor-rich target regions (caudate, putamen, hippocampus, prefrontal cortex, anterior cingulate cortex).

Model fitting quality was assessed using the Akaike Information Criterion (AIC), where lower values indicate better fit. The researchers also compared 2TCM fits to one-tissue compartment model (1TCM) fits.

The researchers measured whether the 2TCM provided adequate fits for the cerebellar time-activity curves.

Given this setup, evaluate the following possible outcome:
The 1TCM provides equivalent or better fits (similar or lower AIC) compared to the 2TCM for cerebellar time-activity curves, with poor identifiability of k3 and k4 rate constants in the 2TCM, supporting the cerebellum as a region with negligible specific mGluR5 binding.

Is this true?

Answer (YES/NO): NO